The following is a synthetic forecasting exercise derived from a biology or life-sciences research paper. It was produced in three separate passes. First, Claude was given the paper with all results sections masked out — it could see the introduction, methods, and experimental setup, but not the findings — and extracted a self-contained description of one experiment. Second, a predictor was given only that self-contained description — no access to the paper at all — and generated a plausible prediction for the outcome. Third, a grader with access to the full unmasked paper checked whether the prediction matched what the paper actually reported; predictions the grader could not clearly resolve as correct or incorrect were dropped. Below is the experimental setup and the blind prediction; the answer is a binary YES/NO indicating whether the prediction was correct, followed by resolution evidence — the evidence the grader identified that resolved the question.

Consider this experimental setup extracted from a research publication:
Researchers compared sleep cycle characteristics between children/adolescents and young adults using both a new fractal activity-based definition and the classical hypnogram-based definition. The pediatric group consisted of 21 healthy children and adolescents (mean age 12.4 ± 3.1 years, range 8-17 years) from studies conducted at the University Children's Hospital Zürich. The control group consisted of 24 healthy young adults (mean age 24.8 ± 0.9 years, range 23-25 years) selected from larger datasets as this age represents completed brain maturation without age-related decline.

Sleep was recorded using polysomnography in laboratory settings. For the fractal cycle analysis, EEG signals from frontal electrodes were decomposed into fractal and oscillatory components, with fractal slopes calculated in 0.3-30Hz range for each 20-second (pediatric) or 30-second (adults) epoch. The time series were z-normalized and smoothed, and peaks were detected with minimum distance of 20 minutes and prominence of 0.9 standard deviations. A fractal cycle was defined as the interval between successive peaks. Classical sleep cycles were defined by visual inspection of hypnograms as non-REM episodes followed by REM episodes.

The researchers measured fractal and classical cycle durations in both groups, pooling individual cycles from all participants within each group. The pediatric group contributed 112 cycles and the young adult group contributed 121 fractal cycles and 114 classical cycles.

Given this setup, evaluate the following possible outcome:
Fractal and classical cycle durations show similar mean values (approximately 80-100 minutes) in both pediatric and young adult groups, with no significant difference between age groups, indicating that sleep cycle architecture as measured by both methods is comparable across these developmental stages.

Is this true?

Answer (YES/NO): NO